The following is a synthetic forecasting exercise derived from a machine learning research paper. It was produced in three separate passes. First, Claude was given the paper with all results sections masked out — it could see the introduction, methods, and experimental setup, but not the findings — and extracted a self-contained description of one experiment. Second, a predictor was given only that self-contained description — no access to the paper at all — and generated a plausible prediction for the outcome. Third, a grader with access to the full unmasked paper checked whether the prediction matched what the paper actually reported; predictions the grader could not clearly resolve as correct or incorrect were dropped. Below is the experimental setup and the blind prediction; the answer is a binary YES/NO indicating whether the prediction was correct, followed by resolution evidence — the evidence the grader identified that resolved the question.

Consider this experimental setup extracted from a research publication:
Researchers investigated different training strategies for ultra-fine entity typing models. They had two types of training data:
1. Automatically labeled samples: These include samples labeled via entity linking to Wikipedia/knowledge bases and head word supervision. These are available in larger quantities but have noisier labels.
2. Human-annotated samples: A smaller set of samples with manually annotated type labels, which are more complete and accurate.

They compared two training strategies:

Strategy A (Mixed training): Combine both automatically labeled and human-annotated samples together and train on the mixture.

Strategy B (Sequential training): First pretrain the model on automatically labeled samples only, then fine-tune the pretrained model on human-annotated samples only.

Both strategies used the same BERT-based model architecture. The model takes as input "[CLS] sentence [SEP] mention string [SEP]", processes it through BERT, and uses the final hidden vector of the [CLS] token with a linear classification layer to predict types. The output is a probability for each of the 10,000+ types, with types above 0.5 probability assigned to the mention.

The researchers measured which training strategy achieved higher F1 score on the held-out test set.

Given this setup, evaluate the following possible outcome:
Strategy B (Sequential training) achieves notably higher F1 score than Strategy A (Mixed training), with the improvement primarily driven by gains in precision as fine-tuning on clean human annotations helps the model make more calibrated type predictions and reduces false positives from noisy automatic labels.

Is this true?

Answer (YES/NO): NO